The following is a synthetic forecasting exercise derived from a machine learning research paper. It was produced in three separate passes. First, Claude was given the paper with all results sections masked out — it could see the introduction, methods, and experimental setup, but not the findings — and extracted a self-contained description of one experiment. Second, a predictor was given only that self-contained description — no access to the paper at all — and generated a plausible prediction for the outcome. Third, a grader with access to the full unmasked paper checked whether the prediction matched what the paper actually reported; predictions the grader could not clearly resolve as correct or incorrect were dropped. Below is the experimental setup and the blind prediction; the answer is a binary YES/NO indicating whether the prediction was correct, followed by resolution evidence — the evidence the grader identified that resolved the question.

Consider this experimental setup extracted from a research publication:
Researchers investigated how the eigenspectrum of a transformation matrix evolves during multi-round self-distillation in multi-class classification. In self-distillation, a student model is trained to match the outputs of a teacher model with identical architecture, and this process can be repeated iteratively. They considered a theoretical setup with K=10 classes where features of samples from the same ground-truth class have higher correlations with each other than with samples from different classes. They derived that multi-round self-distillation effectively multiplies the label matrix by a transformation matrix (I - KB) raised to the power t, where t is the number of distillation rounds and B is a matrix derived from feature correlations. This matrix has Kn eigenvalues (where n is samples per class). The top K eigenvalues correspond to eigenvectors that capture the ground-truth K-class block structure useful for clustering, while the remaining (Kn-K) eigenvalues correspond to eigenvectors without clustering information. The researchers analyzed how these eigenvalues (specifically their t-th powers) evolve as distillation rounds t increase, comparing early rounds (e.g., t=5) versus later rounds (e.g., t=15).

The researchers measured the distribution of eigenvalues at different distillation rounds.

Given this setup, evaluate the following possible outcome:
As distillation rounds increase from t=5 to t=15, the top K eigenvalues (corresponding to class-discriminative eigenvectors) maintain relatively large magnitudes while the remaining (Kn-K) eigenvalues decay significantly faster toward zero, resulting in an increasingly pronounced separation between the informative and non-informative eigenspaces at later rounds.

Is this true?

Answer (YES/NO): NO